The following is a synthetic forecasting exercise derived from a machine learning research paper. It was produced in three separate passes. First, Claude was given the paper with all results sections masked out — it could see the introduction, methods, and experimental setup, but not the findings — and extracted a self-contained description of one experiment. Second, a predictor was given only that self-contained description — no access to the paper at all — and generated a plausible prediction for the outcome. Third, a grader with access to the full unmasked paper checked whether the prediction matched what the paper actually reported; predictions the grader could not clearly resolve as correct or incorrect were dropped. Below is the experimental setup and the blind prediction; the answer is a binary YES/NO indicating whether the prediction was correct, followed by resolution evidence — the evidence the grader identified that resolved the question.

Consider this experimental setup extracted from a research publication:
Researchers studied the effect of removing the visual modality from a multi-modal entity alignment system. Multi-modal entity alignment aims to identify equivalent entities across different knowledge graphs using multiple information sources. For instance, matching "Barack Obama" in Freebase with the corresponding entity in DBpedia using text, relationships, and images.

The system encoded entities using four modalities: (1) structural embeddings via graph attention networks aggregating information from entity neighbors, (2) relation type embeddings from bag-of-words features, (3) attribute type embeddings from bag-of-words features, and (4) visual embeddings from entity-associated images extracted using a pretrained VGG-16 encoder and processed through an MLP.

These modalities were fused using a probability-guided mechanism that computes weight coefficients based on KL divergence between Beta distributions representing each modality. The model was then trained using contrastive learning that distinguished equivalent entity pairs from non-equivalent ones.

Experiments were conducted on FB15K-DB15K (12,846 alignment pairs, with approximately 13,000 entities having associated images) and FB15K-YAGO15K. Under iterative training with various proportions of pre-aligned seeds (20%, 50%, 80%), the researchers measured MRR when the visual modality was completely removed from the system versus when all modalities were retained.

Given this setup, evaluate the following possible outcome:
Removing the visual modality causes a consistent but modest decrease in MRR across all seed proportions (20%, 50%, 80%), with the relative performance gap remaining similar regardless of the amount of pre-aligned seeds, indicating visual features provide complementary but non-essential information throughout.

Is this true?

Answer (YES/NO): NO